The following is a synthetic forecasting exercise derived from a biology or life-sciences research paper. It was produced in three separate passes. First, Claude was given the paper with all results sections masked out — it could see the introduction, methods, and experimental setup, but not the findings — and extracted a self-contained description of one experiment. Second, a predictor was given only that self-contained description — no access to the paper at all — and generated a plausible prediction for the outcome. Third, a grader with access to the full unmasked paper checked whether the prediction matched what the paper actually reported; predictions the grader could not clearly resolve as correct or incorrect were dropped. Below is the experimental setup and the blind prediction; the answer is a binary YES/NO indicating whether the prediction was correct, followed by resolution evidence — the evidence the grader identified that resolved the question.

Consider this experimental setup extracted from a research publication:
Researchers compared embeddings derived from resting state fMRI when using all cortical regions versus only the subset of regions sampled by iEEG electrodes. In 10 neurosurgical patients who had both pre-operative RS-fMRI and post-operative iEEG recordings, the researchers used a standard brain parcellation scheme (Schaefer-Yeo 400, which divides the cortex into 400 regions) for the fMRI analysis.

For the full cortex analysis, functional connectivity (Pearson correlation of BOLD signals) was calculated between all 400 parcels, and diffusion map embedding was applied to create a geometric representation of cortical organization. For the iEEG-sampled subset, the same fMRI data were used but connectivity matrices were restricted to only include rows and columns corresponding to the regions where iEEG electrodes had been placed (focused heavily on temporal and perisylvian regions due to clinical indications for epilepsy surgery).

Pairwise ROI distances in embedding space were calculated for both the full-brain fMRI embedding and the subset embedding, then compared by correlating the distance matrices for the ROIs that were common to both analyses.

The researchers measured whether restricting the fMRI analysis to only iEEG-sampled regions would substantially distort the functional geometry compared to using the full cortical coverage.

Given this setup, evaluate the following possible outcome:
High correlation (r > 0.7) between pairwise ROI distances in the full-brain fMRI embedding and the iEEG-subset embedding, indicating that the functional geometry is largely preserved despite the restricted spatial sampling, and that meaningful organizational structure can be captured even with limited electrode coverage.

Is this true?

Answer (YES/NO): YES